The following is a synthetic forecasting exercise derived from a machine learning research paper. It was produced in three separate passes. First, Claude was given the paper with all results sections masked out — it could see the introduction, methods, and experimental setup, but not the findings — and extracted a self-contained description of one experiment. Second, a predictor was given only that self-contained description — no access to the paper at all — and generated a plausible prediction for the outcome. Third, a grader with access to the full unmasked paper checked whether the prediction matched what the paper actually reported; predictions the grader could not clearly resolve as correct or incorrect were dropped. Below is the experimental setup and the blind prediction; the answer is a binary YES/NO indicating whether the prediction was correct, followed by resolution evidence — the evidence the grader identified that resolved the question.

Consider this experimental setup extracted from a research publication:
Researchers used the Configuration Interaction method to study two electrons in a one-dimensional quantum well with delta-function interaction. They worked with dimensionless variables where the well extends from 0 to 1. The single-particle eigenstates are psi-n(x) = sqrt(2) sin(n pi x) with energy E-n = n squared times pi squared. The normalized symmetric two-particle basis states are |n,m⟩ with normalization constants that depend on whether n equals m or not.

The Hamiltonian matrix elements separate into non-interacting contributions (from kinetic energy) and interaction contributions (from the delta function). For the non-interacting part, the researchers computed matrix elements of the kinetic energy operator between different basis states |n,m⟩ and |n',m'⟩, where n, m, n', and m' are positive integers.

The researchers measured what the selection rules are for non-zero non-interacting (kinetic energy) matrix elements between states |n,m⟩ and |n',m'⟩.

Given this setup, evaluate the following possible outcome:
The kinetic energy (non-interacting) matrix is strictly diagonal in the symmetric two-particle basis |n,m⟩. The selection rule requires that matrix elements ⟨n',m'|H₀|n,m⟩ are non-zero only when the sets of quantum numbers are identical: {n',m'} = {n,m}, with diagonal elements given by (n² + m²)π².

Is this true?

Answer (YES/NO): YES